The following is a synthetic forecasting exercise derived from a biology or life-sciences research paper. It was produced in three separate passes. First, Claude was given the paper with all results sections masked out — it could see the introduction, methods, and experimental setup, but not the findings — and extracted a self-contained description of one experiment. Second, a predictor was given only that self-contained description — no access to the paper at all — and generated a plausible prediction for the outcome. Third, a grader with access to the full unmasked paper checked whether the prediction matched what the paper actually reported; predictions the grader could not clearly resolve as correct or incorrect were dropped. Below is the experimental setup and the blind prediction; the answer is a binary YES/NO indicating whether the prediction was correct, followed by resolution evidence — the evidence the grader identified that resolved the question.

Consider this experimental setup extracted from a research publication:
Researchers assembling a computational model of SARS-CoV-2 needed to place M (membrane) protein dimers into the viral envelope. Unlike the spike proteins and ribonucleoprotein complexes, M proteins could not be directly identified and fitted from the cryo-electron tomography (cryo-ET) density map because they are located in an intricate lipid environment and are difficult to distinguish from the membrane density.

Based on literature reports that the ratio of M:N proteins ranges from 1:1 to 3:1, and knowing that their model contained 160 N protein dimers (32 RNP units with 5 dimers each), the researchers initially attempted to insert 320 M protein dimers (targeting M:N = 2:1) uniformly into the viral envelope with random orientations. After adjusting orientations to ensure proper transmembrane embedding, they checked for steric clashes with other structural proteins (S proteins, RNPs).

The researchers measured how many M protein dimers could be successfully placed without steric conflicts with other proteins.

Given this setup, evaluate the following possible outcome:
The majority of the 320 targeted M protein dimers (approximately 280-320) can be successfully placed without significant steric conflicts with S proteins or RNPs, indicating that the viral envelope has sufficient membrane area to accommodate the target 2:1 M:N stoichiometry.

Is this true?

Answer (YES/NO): NO